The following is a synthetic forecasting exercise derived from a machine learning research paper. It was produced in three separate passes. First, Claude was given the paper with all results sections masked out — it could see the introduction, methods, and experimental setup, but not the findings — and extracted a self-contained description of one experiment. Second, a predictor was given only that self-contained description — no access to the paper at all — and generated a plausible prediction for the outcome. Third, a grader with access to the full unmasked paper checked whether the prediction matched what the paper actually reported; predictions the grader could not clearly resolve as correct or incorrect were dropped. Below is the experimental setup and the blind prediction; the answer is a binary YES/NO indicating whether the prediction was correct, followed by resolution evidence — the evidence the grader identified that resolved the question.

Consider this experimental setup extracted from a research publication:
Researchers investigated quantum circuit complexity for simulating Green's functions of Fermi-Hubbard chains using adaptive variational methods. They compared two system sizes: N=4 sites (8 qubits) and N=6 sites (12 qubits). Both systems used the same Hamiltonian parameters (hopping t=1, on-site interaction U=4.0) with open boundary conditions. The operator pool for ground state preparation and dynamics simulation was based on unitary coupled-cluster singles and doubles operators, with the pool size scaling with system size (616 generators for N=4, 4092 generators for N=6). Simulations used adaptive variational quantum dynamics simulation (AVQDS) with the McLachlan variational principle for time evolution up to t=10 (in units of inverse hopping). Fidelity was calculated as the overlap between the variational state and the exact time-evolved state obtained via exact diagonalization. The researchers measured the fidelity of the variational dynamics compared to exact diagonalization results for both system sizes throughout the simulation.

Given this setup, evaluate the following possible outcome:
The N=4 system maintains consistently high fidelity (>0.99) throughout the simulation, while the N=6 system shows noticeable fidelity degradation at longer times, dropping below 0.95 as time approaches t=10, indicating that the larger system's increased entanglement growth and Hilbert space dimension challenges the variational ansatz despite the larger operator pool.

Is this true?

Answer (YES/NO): NO